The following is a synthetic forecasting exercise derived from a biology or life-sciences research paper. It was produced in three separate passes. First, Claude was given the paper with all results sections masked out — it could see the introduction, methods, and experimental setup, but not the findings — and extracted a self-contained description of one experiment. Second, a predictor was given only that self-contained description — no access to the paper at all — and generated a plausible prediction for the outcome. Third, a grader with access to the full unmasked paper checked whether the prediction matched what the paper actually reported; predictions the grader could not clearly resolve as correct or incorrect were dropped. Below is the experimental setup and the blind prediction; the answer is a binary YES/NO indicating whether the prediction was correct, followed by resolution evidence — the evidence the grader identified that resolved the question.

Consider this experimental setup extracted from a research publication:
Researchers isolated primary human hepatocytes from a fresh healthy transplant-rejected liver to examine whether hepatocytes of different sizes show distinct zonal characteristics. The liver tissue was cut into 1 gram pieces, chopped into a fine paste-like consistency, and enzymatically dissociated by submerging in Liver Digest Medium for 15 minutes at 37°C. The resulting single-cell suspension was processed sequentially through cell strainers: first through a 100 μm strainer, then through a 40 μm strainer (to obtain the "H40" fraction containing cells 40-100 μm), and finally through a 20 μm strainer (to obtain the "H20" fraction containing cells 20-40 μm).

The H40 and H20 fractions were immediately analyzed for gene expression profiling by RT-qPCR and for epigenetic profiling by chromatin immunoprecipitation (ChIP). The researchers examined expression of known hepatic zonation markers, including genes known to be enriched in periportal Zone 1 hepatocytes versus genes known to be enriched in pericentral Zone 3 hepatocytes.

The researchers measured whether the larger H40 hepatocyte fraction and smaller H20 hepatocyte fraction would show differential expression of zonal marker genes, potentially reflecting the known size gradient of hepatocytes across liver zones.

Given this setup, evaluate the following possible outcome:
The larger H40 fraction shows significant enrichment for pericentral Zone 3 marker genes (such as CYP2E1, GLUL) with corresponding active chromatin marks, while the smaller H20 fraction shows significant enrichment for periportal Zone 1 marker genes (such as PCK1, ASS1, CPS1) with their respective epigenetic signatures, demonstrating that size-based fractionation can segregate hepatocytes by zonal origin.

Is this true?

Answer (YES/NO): YES